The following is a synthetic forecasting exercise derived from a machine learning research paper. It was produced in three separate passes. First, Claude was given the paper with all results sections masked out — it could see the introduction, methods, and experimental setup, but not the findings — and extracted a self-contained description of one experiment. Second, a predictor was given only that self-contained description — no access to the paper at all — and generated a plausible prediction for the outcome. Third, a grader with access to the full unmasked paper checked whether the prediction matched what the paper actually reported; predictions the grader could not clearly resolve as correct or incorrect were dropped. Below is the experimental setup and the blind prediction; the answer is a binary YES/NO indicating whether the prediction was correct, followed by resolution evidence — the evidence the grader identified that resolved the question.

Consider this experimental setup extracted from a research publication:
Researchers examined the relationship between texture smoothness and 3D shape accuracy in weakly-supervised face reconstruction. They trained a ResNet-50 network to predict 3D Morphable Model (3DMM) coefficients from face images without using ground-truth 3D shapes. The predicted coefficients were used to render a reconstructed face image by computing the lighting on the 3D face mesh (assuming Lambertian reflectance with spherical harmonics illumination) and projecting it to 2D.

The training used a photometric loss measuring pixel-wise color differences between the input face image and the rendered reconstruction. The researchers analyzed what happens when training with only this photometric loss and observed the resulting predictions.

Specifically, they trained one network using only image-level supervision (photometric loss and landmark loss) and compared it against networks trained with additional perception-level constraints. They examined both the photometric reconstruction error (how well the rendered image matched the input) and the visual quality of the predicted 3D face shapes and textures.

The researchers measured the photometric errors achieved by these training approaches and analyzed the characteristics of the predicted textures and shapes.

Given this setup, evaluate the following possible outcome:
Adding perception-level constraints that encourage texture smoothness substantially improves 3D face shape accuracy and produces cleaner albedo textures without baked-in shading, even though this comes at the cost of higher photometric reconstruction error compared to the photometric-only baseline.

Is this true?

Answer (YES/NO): NO